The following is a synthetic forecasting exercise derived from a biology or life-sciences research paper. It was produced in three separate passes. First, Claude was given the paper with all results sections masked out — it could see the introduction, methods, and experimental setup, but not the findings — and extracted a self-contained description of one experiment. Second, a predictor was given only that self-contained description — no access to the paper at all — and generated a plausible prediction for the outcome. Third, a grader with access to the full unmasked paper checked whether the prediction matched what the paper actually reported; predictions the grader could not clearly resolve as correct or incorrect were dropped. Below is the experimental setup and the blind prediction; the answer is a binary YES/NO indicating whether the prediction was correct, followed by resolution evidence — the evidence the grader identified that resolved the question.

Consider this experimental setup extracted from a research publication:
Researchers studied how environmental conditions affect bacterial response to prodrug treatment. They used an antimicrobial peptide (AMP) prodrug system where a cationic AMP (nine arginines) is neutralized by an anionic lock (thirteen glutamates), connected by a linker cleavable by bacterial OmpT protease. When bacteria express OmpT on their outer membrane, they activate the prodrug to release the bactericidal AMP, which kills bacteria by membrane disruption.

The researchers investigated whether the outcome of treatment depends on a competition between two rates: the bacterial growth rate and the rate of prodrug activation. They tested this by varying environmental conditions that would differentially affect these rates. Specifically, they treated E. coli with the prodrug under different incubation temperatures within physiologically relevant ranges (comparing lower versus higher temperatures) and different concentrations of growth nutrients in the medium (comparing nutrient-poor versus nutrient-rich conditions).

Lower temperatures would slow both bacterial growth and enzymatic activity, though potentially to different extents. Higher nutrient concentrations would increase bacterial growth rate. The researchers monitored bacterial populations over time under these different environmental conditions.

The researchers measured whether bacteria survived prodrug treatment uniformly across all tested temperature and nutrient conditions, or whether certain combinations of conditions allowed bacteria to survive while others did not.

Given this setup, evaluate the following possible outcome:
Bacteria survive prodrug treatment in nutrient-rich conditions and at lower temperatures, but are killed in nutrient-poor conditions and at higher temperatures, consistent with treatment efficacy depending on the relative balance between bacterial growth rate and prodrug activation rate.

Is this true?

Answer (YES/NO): NO